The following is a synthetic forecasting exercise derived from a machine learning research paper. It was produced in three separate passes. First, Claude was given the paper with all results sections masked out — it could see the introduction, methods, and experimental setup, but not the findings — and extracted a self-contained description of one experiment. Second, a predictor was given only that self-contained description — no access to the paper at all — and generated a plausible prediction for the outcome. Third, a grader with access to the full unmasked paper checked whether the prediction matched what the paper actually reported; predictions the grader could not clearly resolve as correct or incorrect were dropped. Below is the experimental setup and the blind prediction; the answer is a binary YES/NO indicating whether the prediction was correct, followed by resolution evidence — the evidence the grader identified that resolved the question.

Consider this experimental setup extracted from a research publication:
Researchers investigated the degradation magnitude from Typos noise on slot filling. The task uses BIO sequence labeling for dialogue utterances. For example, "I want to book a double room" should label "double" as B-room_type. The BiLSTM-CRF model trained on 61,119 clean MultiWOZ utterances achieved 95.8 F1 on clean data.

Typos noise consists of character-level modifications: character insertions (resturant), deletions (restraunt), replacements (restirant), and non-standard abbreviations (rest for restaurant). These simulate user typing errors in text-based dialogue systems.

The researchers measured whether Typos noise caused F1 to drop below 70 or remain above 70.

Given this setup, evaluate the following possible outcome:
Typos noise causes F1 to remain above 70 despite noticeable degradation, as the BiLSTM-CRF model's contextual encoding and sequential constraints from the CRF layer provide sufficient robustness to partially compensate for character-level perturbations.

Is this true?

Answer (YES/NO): NO